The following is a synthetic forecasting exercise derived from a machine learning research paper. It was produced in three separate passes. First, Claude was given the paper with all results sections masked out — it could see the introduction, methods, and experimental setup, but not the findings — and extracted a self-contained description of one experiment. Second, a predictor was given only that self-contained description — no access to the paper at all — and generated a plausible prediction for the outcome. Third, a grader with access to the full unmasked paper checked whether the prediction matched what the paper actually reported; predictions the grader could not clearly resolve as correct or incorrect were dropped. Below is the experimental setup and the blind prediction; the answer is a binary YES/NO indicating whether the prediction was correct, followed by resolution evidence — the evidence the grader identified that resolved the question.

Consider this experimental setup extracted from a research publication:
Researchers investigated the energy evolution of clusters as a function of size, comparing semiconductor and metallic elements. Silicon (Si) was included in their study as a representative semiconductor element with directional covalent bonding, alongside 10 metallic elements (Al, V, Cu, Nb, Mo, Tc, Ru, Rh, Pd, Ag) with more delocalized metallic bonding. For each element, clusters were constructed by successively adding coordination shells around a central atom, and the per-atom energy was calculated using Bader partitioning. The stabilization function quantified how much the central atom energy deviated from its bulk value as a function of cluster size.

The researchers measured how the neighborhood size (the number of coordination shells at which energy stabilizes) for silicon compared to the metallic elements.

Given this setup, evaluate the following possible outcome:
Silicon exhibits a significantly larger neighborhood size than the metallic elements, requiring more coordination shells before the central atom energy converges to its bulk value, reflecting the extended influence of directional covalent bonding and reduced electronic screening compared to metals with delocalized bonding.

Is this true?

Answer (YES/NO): NO